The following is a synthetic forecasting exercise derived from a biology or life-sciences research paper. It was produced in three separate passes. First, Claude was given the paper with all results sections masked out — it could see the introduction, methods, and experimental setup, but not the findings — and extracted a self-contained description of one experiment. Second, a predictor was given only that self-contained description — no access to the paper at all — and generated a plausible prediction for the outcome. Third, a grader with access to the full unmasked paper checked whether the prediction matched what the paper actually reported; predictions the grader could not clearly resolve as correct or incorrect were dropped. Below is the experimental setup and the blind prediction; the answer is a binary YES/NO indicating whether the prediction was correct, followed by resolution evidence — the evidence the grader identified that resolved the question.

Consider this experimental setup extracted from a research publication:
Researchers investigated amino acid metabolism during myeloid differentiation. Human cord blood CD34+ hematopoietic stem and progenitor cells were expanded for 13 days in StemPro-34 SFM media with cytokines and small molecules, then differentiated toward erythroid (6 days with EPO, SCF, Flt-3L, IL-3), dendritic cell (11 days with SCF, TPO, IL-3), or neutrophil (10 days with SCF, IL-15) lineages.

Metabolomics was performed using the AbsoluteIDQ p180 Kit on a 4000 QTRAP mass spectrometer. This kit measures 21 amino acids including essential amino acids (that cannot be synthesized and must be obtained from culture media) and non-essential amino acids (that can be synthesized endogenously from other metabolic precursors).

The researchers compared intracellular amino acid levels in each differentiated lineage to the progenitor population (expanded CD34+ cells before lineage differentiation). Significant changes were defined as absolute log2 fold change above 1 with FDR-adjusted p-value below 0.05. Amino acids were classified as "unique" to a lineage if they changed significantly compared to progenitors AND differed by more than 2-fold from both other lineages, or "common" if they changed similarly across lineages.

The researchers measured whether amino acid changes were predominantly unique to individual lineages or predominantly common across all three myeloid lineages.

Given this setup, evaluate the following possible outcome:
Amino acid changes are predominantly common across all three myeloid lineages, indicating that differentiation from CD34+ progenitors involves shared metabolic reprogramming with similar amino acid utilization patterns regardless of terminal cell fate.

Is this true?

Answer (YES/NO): NO